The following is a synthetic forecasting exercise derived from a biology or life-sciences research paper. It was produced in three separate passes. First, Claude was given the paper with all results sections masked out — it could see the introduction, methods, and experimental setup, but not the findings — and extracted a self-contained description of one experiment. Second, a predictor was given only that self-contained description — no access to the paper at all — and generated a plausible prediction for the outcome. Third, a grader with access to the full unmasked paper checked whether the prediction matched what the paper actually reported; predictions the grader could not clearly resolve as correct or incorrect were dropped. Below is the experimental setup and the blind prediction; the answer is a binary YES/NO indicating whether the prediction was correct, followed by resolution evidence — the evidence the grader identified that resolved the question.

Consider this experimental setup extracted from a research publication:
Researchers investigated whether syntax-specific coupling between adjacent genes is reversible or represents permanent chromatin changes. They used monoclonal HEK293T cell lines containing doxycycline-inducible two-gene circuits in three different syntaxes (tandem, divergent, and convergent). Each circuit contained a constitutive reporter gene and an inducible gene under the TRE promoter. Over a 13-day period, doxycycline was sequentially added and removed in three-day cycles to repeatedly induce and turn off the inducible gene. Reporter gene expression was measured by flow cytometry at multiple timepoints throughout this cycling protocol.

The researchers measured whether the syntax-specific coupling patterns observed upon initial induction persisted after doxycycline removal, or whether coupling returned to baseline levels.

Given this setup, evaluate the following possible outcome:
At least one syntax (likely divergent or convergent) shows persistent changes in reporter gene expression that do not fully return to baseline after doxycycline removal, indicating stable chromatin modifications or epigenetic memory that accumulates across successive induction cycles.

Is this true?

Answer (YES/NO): NO